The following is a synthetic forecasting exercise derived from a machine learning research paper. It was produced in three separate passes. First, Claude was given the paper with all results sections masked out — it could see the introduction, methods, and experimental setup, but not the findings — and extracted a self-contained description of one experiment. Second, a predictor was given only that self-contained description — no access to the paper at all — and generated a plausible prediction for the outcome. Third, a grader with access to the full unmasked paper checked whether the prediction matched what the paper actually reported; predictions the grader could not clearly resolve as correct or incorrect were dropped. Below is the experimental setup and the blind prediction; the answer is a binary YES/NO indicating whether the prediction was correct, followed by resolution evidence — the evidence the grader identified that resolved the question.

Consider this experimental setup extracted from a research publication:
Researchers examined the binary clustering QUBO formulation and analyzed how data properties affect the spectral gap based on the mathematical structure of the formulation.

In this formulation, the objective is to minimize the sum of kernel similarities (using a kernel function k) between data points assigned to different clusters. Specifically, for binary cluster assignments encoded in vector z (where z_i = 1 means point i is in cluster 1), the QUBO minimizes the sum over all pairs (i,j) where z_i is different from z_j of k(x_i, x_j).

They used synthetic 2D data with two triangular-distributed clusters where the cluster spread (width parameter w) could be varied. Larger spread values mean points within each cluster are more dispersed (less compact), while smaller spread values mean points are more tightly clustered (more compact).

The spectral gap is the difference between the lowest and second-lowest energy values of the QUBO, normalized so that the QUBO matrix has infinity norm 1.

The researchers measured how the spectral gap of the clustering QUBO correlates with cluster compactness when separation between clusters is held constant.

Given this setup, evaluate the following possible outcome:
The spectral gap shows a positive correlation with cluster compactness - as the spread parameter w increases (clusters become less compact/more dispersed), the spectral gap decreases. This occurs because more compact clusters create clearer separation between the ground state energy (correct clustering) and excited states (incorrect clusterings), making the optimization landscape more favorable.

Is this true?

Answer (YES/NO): YES